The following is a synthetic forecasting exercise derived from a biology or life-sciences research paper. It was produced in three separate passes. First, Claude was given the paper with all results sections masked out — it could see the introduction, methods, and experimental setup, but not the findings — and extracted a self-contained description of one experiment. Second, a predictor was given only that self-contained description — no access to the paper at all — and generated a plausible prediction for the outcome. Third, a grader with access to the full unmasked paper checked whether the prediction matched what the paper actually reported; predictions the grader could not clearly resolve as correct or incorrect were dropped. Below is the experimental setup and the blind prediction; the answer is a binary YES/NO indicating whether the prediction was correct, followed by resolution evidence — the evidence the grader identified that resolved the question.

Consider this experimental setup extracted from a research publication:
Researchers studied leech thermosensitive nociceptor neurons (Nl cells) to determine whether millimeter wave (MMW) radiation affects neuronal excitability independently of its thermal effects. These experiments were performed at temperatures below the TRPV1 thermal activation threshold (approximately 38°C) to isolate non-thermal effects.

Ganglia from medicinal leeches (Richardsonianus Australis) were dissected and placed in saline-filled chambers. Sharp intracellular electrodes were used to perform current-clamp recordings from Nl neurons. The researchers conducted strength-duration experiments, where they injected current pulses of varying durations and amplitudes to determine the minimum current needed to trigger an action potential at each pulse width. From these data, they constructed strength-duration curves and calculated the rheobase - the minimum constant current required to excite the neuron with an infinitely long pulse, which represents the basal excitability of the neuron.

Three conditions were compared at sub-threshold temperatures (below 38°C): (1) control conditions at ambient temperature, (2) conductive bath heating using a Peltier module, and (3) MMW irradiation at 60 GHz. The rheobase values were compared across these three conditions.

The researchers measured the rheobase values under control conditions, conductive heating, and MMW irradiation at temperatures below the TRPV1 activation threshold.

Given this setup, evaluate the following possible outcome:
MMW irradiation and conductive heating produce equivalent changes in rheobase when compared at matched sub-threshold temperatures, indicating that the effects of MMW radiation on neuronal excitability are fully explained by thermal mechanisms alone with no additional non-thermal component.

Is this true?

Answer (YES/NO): NO